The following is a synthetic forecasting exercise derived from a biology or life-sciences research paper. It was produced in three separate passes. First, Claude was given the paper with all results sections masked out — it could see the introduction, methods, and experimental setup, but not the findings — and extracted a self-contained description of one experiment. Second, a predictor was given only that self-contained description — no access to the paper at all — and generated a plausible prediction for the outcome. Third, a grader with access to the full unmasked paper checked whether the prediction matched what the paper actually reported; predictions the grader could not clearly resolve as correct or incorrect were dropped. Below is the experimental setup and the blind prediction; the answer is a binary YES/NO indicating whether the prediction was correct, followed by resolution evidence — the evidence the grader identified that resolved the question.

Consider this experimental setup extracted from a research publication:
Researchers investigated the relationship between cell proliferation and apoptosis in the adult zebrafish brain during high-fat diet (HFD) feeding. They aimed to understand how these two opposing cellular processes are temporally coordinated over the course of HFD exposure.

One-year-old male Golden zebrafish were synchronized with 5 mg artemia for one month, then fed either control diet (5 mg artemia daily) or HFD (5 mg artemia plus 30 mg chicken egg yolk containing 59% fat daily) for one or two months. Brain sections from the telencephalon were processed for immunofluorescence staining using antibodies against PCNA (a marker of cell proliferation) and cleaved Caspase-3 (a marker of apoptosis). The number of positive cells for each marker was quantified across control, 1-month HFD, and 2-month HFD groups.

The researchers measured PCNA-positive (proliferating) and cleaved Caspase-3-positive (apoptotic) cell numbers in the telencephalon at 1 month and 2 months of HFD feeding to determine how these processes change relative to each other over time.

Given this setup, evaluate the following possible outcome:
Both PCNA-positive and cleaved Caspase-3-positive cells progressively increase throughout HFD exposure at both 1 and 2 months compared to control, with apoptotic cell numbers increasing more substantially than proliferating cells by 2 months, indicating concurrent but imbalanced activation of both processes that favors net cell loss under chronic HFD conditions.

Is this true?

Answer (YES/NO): NO